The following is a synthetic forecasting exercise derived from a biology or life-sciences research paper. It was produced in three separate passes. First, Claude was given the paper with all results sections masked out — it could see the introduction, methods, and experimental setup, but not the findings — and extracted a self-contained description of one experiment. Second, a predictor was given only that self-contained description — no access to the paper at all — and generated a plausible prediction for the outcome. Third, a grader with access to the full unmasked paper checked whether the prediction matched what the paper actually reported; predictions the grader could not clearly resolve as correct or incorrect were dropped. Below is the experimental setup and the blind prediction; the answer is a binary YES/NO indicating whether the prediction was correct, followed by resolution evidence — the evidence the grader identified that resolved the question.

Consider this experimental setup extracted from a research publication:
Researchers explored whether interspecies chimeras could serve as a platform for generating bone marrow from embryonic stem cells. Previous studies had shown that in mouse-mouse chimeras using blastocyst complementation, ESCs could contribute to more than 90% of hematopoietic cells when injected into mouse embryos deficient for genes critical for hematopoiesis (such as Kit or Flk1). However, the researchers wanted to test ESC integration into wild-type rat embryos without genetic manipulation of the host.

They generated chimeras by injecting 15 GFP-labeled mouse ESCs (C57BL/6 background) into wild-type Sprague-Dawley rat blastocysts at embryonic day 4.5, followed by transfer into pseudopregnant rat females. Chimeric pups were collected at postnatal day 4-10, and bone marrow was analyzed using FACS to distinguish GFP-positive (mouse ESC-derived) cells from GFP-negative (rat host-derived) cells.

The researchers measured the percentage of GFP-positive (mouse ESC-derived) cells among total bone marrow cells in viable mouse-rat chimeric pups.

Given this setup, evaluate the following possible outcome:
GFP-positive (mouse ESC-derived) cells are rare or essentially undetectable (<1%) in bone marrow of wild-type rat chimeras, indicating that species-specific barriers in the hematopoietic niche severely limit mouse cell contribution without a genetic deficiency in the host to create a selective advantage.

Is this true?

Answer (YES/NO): NO